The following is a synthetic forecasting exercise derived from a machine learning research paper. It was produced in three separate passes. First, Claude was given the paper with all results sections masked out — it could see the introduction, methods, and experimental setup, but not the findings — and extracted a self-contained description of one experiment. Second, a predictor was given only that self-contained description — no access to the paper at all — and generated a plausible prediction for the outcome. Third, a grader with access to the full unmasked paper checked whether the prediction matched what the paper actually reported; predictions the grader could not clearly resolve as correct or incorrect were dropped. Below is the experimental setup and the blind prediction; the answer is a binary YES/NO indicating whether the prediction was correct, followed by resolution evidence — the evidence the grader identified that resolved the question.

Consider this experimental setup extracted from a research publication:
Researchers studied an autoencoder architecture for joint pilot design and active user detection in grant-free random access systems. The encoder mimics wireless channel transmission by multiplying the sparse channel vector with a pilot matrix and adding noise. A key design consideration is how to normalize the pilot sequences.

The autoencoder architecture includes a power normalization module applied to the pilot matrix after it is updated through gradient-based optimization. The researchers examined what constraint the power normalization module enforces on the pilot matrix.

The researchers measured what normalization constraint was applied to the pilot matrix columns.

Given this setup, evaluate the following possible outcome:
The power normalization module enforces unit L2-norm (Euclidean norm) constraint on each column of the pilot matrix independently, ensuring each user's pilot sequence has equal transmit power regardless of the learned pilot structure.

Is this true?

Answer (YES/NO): YES